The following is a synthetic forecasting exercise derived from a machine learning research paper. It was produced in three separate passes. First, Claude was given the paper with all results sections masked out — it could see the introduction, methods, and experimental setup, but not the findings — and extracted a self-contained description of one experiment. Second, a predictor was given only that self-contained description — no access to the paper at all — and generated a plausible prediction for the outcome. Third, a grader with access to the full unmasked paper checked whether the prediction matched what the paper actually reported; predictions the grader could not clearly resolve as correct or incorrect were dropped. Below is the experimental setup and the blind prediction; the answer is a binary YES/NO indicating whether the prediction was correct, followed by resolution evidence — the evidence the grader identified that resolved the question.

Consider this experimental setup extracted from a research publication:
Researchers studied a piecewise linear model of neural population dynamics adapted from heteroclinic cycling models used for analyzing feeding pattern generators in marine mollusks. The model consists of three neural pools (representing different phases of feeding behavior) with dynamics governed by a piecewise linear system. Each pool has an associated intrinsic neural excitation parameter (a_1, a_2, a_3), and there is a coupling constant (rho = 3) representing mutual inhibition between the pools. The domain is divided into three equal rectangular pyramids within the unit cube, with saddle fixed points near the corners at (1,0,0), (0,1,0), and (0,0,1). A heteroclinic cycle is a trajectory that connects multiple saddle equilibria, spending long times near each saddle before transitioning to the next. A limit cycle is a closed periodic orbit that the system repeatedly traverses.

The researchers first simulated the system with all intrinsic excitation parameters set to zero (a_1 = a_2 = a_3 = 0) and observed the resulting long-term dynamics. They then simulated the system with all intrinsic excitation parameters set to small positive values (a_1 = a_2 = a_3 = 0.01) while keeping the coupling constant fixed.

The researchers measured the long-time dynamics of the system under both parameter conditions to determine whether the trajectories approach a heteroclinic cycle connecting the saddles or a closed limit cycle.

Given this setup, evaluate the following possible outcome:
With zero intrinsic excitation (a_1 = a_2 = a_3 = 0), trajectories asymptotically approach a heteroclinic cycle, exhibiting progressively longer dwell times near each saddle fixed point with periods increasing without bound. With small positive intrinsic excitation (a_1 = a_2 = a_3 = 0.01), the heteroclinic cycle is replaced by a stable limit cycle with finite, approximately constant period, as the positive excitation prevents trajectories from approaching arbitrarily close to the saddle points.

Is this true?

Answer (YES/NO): YES